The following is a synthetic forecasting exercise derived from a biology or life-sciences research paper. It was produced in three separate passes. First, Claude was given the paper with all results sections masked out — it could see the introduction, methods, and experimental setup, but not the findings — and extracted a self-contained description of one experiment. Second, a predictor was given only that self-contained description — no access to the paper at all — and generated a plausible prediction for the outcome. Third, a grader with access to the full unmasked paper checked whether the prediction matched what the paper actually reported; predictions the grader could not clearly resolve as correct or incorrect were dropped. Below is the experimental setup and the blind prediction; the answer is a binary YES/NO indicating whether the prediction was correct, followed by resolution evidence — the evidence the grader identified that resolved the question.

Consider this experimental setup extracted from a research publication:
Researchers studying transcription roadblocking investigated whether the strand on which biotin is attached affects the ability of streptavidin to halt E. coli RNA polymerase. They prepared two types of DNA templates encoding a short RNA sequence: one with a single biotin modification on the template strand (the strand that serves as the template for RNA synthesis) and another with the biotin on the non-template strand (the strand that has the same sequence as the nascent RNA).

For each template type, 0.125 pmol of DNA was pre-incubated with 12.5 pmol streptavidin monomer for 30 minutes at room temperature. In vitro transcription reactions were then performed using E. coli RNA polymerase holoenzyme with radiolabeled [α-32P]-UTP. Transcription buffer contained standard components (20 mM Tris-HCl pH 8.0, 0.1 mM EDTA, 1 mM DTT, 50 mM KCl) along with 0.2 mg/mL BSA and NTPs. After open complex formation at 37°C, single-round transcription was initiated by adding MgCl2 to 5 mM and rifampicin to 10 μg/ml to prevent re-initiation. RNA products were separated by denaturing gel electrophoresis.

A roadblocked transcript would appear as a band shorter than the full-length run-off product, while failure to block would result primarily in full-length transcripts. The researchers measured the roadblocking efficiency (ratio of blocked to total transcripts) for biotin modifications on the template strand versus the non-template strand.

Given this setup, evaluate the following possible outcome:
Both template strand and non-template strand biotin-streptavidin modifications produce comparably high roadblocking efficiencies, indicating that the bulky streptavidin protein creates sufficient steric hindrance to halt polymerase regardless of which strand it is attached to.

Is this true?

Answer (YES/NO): NO